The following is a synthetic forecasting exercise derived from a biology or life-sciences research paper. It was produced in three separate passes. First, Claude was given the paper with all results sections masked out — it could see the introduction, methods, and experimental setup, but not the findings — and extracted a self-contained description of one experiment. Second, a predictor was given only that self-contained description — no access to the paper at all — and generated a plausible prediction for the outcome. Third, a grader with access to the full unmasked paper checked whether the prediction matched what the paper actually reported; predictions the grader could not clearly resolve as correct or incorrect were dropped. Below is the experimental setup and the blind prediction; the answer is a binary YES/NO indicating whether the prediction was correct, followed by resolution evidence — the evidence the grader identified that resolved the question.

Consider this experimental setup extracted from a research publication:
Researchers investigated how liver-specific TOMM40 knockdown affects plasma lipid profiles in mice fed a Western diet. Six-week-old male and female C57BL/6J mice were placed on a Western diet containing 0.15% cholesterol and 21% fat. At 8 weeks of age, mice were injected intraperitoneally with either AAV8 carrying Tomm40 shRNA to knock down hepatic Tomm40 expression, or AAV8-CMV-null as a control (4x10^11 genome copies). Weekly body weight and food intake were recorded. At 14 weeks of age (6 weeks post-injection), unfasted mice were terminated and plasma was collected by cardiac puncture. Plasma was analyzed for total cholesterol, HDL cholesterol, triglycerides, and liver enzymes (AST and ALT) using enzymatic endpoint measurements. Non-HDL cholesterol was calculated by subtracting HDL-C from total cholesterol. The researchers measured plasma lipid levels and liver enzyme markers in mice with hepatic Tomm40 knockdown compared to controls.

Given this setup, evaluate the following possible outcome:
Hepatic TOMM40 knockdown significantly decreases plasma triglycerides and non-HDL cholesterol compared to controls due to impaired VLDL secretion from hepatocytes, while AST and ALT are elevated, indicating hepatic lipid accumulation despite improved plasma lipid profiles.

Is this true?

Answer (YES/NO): NO